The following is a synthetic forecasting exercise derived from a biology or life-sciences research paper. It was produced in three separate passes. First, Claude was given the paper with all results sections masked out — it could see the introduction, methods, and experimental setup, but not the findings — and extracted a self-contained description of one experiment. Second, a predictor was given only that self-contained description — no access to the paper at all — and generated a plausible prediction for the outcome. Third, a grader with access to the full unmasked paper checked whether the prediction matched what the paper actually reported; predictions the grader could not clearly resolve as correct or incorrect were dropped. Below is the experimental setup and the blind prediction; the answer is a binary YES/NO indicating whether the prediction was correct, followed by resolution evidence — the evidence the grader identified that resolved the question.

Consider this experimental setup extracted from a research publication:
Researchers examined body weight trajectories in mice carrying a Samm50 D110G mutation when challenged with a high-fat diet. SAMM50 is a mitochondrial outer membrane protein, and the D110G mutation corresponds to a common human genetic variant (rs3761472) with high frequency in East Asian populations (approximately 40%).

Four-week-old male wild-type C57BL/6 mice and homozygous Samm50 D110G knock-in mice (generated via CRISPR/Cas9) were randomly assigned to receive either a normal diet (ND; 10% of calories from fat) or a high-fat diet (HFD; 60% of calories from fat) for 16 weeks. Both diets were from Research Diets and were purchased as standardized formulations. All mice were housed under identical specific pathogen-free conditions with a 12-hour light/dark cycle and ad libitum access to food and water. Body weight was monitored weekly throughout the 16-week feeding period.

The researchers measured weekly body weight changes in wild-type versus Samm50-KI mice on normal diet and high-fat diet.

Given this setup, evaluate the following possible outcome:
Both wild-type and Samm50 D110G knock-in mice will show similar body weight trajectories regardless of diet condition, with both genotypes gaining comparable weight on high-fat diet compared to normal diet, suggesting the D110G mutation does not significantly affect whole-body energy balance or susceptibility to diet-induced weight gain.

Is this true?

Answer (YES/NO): NO